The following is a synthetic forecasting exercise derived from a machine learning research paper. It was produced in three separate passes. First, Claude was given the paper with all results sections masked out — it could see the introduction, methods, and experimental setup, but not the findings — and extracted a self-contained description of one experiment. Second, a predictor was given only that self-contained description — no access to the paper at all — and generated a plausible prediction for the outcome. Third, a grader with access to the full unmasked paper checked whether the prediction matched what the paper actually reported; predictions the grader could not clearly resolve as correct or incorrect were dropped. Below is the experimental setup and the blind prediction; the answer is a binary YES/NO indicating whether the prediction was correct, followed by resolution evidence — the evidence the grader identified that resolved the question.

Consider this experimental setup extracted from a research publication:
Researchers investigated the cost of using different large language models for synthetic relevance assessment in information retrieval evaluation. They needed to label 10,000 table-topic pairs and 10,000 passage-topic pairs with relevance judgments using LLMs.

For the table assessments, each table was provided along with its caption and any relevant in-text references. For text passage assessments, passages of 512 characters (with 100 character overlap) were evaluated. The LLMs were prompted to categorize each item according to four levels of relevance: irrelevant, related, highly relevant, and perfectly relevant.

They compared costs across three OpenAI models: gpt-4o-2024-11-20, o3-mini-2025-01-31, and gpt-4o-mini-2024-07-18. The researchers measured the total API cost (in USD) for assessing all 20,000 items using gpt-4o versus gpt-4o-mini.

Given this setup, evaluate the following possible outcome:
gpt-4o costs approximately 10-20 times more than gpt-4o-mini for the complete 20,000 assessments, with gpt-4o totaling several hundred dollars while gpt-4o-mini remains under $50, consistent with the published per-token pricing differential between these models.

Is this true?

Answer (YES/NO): NO